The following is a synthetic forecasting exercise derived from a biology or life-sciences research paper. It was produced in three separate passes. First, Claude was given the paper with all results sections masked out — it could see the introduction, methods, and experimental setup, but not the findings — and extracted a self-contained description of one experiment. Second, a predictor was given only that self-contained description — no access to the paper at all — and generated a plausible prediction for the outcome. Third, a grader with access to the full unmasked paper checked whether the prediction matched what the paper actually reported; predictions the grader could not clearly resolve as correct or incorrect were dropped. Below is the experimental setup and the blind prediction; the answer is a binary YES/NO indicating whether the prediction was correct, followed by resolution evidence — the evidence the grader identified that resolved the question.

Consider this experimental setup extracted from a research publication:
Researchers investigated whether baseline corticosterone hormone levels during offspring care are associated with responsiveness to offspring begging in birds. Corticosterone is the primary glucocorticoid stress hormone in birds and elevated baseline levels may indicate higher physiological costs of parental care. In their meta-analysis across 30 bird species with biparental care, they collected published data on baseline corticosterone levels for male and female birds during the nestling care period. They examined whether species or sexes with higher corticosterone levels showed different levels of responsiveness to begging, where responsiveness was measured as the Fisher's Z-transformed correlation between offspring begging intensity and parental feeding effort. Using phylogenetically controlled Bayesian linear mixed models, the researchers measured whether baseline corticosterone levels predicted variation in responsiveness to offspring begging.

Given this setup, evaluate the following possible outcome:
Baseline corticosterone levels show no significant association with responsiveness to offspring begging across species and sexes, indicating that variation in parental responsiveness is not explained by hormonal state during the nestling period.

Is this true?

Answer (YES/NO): YES